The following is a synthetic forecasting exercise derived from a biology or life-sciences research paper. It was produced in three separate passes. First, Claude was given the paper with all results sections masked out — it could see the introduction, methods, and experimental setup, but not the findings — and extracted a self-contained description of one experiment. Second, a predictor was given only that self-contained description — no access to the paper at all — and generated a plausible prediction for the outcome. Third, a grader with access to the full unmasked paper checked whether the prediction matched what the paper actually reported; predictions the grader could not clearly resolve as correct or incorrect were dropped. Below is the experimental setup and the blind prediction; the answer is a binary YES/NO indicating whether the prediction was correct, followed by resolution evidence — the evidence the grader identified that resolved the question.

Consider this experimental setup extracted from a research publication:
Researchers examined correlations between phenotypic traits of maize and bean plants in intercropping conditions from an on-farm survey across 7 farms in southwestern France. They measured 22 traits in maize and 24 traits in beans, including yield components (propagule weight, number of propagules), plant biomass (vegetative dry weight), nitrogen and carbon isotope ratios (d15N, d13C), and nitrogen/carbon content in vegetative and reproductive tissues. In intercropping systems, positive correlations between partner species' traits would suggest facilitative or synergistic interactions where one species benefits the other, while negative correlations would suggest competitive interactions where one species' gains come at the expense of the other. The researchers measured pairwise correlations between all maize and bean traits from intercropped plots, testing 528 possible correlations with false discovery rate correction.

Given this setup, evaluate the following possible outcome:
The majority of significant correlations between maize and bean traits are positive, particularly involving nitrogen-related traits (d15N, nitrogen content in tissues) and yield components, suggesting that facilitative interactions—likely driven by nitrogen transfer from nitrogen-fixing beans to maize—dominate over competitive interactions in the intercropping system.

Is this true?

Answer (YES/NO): NO